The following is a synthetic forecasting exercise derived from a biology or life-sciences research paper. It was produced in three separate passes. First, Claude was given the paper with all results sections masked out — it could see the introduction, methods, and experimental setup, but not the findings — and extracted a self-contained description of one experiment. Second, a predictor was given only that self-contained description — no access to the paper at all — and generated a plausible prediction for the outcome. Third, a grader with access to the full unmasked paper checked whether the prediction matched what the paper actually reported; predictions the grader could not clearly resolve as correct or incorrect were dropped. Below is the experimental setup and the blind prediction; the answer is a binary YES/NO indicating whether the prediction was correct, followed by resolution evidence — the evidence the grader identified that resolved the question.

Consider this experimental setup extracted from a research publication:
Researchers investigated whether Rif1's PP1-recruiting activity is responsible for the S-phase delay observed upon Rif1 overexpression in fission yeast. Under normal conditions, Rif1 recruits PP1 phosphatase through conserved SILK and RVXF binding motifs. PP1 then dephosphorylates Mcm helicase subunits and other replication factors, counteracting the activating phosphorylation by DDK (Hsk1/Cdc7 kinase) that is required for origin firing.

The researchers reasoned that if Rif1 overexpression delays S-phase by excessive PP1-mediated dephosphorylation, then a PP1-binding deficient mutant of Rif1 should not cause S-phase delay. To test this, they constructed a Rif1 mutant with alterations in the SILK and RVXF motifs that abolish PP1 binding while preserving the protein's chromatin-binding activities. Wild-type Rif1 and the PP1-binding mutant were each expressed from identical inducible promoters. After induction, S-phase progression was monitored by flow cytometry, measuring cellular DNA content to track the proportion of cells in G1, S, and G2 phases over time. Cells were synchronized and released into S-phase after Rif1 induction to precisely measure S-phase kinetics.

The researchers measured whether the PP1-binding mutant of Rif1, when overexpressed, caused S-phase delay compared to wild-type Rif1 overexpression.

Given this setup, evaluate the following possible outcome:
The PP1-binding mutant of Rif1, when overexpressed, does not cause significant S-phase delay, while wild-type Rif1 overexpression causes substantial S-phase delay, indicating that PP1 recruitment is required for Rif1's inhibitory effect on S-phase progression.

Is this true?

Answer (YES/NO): YES